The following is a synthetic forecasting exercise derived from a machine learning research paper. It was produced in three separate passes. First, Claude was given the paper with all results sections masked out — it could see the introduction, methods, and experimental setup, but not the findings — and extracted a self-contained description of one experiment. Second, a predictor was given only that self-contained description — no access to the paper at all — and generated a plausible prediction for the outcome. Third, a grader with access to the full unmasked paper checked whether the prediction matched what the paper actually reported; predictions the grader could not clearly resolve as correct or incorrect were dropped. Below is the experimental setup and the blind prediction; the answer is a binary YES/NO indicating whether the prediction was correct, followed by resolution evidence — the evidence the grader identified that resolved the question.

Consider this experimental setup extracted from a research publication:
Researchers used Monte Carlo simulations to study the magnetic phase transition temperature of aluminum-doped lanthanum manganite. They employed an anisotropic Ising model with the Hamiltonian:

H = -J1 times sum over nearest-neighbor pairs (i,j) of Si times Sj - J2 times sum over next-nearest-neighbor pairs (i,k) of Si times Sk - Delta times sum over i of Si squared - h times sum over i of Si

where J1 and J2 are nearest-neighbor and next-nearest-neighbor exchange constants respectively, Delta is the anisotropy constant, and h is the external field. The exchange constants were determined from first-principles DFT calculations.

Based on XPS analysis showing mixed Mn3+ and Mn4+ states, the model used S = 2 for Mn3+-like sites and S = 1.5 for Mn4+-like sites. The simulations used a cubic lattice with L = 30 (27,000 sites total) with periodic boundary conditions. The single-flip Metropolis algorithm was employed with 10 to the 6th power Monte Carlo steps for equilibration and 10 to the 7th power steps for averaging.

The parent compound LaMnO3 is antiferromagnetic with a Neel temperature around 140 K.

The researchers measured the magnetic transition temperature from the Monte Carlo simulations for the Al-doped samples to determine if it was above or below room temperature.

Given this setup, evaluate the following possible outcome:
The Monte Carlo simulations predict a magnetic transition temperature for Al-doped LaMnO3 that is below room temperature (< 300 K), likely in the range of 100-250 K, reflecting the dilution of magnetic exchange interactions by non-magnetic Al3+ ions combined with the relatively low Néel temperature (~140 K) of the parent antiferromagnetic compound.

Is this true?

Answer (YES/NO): YES